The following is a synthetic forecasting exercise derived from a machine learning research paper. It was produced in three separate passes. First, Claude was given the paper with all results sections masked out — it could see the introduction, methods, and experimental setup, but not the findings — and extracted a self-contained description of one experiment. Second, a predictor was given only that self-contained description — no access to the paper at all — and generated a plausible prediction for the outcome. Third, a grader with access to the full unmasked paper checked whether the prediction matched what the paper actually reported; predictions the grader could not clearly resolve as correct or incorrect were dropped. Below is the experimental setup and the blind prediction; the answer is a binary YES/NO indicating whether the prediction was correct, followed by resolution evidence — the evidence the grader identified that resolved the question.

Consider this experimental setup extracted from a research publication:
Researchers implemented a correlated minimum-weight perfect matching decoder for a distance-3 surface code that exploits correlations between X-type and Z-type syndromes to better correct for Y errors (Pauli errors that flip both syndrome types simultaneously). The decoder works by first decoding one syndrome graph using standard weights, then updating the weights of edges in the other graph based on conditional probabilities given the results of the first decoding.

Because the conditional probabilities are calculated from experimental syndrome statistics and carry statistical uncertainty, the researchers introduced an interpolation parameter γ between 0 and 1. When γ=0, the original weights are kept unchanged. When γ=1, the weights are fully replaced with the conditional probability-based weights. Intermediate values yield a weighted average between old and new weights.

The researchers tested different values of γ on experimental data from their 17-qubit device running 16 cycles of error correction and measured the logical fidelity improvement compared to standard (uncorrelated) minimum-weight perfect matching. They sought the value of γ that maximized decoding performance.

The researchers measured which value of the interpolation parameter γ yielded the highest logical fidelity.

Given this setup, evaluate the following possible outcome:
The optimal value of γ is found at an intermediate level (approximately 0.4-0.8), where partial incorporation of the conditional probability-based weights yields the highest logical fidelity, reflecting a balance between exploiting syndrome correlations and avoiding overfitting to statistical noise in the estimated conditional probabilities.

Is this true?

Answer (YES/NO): NO